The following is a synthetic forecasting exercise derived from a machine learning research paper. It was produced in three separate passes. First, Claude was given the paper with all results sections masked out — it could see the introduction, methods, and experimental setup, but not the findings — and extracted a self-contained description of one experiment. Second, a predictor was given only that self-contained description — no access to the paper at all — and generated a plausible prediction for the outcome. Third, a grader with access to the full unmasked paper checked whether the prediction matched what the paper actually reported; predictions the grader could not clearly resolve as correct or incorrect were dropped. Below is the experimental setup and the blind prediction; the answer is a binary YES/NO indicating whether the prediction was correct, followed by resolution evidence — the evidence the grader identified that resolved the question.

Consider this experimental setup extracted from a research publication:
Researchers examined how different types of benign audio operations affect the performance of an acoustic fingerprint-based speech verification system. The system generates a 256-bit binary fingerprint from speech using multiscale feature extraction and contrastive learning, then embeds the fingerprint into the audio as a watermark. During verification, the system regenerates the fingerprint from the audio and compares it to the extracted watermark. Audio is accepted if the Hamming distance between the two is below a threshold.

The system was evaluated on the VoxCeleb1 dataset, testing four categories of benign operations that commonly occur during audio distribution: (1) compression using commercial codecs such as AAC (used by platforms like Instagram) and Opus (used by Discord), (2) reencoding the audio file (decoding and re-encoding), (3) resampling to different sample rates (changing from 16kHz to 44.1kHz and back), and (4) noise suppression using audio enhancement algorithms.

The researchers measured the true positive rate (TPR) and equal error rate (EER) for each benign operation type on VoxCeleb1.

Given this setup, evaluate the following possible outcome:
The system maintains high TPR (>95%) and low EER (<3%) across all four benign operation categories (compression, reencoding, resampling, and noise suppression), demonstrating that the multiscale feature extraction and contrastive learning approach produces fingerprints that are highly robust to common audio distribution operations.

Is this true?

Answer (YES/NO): YES